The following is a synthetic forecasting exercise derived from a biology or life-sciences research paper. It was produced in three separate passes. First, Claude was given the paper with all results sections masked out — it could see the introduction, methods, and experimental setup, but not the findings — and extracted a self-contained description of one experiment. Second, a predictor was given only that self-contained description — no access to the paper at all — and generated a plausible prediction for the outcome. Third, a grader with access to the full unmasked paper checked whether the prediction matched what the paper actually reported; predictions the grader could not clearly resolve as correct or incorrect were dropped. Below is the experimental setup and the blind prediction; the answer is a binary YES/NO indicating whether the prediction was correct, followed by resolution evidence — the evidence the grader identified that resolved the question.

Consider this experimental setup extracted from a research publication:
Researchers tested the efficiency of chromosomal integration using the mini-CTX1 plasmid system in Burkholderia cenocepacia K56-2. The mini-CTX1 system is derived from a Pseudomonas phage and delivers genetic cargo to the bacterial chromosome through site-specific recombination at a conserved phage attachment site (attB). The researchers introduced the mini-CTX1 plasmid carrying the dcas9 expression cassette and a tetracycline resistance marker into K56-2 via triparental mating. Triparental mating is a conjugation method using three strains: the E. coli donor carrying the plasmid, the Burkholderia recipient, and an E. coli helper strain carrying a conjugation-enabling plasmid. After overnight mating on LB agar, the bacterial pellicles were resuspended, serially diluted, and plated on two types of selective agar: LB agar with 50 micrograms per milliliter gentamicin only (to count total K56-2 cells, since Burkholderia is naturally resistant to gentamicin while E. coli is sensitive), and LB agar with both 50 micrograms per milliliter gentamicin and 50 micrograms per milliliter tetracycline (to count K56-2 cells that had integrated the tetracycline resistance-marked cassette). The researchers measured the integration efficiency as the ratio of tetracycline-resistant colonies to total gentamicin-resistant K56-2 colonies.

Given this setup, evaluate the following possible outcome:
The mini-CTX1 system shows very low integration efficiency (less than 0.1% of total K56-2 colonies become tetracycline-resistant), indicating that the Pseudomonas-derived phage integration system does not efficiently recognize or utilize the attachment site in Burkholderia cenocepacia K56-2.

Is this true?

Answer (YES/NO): NO